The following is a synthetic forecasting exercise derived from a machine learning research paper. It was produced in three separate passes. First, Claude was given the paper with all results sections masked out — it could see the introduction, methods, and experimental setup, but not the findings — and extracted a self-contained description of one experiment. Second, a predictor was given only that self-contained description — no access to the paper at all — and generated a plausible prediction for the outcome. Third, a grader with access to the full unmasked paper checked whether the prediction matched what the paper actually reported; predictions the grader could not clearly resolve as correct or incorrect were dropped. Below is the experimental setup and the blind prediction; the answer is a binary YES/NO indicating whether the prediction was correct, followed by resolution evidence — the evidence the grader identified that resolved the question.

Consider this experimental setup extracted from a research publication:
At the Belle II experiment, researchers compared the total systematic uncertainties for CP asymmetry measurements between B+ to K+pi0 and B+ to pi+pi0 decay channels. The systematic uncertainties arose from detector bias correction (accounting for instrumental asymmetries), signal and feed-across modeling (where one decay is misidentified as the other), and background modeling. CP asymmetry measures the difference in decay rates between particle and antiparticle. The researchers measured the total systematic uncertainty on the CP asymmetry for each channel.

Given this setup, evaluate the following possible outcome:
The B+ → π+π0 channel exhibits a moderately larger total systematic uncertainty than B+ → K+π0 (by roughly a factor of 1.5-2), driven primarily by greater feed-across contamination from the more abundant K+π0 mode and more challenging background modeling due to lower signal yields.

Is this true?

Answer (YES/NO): NO